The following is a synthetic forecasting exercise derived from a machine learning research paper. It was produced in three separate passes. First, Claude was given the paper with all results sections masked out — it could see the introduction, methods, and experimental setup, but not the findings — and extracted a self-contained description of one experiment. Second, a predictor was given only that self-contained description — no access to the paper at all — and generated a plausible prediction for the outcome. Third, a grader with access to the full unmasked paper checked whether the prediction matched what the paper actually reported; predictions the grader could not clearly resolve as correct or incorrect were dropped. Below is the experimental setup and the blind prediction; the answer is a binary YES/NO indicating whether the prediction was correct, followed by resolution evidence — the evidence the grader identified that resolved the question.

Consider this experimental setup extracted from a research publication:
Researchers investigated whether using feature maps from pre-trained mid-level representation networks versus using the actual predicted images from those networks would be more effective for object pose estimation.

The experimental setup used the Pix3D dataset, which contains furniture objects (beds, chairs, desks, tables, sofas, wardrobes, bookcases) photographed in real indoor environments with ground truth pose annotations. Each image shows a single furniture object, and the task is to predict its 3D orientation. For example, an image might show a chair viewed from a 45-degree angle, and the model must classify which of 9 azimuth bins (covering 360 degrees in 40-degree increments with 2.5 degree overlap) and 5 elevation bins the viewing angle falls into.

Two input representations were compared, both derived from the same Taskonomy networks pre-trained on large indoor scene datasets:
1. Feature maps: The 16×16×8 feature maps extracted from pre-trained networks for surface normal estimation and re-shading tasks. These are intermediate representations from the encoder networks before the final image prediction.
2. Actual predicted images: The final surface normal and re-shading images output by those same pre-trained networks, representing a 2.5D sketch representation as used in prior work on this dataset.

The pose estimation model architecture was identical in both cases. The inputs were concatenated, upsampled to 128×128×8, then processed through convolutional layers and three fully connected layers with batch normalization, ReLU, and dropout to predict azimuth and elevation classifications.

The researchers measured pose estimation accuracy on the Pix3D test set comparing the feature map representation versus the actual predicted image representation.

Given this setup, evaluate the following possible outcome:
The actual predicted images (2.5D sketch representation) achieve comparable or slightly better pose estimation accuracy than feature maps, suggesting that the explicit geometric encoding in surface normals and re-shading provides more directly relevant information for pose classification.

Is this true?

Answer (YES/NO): NO